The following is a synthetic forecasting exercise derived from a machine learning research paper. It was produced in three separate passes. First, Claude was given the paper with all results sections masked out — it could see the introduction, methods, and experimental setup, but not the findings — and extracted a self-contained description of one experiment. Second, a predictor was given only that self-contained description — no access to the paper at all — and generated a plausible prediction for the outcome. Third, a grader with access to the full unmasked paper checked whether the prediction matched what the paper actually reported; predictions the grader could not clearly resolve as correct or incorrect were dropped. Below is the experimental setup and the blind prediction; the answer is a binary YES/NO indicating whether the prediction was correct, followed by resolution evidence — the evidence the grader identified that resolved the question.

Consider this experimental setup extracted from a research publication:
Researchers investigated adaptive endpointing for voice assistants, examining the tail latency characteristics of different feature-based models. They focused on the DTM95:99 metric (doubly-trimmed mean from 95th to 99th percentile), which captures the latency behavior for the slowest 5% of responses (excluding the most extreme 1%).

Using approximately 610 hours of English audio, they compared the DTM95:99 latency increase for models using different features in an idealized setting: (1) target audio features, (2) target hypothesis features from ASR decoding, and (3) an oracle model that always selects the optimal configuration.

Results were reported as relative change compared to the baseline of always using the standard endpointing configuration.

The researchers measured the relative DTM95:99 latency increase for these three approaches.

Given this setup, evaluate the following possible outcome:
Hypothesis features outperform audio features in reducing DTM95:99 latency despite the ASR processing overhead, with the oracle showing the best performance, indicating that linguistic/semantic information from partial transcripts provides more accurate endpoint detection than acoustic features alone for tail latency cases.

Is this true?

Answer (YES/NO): NO